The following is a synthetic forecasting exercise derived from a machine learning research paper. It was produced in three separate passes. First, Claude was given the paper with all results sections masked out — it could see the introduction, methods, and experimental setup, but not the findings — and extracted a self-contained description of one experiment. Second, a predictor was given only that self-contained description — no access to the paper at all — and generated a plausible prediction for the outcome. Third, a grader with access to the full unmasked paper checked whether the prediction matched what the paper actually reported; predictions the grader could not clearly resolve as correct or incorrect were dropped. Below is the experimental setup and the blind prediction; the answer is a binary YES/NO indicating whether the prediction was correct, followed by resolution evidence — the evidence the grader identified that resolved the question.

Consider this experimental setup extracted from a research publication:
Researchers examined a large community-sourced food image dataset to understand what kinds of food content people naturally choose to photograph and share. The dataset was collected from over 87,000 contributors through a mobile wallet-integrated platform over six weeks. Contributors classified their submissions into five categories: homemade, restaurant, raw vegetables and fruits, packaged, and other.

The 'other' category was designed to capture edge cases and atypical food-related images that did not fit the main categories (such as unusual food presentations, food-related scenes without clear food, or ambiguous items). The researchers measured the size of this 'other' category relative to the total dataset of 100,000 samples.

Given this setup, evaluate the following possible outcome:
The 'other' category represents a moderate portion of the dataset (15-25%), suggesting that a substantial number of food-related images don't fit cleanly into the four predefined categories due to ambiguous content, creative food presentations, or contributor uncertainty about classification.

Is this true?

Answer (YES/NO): NO